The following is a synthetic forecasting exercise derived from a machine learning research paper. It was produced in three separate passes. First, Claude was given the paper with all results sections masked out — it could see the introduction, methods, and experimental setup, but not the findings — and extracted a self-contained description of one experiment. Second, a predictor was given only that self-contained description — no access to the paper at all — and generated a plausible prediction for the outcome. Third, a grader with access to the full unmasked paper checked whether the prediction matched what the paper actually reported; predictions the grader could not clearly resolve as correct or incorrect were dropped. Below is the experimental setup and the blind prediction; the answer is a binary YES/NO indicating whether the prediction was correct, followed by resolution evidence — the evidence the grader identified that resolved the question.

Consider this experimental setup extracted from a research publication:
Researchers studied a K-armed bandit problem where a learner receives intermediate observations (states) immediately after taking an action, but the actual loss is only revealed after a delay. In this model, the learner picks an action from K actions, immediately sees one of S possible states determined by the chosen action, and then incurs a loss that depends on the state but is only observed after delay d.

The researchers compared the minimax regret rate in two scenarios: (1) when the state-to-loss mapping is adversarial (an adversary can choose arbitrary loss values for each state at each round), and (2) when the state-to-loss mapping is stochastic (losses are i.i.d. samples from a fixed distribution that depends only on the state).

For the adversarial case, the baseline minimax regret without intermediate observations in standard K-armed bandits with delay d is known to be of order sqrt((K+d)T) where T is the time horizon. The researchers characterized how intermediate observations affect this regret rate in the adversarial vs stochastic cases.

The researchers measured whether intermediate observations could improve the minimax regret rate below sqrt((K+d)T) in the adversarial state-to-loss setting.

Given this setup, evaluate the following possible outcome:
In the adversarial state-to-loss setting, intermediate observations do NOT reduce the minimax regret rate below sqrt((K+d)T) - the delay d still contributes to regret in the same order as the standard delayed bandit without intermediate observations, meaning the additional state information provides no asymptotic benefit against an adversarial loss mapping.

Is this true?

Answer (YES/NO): YES